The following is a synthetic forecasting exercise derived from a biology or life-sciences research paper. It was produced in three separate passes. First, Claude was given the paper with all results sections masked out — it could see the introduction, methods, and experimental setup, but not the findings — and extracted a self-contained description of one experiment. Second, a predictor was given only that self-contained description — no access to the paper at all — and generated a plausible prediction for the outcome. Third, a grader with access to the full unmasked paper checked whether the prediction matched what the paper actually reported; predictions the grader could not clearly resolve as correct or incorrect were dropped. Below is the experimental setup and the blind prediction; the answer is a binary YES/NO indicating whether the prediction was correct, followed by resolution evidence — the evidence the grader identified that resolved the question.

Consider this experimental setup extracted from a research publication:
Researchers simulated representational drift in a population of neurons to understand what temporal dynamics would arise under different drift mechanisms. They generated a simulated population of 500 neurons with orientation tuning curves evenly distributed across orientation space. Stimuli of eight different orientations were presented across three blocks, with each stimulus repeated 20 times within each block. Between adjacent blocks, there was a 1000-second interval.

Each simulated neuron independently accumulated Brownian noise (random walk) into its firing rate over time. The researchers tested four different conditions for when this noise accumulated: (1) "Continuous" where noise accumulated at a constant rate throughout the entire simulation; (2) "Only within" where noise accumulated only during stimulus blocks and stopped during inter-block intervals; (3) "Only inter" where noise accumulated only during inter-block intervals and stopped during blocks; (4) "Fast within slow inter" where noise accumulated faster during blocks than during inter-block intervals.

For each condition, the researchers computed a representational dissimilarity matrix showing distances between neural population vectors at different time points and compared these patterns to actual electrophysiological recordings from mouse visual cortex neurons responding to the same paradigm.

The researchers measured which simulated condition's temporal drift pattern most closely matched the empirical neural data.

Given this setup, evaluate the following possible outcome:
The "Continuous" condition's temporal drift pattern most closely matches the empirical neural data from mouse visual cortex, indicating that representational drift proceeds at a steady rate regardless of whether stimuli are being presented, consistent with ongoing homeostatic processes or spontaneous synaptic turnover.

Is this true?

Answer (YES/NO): NO